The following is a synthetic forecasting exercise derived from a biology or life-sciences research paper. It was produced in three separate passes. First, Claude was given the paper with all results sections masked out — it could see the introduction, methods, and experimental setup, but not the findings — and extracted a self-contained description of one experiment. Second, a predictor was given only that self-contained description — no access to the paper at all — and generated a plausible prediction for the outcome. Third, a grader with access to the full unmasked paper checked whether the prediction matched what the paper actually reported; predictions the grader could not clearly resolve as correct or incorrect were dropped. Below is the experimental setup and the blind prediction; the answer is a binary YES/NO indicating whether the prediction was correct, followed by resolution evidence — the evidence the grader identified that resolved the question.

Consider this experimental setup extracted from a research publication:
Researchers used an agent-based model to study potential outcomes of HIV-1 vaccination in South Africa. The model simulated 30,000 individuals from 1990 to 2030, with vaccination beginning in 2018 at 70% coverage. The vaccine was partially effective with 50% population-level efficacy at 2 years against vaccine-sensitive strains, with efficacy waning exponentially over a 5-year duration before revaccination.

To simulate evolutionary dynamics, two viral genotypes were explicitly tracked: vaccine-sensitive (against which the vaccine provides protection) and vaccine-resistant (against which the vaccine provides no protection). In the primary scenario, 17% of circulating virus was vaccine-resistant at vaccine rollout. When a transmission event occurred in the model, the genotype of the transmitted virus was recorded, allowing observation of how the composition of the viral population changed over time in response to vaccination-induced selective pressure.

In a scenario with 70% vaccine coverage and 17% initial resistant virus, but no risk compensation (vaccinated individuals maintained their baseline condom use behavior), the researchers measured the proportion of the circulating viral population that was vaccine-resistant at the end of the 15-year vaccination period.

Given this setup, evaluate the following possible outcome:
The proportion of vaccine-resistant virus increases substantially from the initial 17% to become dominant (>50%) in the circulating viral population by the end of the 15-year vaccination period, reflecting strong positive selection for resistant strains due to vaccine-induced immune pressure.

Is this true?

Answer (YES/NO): NO